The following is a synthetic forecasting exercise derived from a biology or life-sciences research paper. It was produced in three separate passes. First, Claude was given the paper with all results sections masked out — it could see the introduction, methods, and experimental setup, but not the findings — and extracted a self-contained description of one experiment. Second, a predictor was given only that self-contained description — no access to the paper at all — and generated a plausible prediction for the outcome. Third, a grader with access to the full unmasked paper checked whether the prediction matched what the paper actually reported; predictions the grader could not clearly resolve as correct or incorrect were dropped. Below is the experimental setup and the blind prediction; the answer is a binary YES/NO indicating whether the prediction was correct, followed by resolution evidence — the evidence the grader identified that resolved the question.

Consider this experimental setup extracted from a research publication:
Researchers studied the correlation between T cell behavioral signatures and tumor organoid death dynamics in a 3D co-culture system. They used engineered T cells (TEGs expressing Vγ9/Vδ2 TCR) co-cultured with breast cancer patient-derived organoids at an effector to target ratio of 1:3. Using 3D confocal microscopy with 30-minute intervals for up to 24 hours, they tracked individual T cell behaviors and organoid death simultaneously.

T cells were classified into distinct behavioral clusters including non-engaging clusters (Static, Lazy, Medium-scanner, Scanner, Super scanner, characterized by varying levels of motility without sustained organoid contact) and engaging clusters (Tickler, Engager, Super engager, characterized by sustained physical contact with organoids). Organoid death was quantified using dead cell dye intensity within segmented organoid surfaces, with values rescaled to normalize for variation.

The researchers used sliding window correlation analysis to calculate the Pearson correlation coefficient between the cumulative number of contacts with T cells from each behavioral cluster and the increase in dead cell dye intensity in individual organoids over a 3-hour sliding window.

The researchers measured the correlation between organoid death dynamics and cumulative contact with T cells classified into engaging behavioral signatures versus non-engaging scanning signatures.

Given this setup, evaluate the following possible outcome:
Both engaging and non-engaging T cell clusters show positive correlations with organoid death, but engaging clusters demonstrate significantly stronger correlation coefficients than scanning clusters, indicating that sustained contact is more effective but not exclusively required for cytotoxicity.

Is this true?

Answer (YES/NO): NO